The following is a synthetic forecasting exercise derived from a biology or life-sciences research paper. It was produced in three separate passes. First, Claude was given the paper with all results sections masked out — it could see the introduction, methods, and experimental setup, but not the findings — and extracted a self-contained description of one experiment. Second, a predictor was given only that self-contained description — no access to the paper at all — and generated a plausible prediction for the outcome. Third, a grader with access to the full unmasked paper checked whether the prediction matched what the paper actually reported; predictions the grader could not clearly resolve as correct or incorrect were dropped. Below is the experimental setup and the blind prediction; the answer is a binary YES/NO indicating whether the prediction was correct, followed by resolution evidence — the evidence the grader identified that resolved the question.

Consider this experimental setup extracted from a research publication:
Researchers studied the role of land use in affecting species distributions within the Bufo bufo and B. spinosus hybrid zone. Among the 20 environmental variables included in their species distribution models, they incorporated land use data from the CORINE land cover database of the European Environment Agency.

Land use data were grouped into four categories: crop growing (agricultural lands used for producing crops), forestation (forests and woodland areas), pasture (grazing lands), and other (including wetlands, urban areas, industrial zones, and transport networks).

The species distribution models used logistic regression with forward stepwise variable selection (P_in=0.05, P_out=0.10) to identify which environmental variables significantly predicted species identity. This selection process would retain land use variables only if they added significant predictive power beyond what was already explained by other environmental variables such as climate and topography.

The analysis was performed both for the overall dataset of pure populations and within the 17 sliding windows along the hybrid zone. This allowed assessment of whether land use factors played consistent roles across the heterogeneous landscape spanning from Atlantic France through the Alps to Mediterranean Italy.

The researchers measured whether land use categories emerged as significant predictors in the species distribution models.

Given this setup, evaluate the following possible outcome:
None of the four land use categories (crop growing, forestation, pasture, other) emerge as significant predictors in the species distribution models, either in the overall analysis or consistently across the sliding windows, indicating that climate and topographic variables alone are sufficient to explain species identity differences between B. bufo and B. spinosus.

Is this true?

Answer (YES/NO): YES